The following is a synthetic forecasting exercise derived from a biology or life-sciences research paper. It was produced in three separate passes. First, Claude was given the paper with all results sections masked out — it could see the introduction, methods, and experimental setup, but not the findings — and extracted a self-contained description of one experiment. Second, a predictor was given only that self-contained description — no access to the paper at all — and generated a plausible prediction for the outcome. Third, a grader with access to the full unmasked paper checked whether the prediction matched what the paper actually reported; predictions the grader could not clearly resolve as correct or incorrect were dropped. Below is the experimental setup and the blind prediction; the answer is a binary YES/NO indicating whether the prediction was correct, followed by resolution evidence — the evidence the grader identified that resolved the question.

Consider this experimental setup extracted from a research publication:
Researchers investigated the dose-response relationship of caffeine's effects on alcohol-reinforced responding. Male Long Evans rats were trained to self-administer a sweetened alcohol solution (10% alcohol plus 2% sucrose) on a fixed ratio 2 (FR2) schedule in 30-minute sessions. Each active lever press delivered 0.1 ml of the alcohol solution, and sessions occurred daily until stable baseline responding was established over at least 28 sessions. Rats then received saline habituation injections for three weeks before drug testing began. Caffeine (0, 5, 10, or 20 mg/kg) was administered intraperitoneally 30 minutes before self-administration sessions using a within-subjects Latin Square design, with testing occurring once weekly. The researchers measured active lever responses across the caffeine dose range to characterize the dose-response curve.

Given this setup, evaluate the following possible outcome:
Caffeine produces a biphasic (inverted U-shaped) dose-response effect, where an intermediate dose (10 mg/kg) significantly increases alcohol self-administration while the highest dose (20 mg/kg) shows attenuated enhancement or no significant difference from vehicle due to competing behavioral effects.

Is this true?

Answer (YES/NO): YES